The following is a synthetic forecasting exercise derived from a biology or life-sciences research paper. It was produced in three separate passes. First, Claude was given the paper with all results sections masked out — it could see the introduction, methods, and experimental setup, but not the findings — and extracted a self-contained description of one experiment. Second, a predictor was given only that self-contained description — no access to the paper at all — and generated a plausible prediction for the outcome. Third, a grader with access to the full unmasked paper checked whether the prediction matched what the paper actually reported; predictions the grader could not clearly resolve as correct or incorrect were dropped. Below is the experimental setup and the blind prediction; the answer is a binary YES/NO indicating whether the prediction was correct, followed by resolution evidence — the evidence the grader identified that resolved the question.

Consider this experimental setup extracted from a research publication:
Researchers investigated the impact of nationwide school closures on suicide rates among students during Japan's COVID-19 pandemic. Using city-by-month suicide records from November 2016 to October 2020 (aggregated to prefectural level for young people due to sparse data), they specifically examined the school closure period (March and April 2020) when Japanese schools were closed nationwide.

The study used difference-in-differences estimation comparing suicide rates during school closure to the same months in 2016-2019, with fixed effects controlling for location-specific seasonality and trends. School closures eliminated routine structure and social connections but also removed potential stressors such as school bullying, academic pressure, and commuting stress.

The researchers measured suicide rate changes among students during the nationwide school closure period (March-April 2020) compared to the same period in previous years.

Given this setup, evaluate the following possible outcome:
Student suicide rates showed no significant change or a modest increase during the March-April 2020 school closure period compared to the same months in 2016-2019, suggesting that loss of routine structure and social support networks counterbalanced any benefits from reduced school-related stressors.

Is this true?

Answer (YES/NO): NO